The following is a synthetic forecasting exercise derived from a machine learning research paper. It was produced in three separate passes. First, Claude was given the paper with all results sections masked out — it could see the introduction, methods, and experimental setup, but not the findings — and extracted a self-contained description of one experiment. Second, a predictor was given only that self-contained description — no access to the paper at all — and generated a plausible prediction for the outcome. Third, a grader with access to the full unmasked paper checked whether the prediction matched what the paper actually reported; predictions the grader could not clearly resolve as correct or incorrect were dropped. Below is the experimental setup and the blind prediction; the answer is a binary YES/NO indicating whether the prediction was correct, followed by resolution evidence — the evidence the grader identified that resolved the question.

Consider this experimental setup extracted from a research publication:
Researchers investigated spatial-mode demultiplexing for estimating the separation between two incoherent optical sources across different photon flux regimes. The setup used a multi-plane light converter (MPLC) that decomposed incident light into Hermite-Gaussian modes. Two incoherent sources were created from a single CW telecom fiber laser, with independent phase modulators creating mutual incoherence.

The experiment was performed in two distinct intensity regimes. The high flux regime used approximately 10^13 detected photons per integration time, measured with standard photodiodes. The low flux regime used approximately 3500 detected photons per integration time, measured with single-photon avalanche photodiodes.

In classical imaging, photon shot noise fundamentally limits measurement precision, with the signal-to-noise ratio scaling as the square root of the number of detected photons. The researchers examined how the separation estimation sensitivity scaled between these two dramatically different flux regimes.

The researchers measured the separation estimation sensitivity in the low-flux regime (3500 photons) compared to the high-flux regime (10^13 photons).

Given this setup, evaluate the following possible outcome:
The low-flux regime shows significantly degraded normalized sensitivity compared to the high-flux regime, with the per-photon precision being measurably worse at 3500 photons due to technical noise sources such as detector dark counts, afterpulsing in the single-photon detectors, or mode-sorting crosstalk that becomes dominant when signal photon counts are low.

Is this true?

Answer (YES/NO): NO